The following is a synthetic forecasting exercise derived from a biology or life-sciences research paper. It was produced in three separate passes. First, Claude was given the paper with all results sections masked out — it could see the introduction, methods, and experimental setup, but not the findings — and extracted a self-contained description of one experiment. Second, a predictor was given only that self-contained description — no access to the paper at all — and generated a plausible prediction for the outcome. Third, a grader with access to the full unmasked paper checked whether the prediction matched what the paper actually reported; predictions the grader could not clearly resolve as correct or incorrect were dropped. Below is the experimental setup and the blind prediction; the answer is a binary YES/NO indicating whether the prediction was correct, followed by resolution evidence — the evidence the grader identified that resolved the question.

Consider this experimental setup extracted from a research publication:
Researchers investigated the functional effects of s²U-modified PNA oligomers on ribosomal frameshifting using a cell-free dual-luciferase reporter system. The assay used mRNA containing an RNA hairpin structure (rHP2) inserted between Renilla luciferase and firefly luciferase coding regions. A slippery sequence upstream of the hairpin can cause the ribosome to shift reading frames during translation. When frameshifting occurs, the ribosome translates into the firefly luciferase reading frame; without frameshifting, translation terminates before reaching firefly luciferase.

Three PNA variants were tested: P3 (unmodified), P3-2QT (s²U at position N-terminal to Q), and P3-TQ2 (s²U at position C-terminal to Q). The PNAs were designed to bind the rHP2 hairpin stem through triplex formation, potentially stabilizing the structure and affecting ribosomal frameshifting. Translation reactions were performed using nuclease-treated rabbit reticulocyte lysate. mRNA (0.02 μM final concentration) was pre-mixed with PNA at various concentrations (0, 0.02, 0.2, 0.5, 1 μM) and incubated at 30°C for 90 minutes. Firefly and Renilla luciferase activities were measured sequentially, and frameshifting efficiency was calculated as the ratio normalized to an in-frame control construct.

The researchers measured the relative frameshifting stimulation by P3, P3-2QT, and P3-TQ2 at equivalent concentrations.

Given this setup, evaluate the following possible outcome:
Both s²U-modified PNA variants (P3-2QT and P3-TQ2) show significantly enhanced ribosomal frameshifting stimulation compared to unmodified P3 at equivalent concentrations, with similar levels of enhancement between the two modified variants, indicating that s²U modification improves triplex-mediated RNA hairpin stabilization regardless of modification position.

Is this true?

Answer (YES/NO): NO